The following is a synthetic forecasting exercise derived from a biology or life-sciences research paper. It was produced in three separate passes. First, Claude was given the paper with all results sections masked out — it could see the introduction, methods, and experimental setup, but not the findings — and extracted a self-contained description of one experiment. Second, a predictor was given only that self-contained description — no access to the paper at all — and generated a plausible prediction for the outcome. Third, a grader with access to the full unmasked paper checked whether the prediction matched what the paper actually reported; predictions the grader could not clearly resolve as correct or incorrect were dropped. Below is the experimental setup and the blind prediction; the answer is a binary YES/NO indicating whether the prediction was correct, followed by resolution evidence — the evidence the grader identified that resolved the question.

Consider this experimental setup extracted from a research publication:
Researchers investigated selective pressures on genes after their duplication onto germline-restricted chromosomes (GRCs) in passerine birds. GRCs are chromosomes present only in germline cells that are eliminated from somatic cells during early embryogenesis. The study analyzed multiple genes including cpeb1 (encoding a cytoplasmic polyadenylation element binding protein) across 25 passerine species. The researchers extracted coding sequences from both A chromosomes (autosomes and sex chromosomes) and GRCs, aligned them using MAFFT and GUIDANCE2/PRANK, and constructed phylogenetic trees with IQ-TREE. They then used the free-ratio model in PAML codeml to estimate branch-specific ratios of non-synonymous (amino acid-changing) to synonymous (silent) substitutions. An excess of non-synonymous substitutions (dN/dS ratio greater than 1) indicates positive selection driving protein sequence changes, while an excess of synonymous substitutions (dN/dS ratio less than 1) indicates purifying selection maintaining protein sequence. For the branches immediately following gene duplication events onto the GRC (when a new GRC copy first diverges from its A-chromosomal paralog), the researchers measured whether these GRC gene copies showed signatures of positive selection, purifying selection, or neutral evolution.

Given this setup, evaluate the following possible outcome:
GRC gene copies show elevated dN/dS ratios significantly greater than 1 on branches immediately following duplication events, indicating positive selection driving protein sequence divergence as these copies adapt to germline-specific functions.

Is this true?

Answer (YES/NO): YES